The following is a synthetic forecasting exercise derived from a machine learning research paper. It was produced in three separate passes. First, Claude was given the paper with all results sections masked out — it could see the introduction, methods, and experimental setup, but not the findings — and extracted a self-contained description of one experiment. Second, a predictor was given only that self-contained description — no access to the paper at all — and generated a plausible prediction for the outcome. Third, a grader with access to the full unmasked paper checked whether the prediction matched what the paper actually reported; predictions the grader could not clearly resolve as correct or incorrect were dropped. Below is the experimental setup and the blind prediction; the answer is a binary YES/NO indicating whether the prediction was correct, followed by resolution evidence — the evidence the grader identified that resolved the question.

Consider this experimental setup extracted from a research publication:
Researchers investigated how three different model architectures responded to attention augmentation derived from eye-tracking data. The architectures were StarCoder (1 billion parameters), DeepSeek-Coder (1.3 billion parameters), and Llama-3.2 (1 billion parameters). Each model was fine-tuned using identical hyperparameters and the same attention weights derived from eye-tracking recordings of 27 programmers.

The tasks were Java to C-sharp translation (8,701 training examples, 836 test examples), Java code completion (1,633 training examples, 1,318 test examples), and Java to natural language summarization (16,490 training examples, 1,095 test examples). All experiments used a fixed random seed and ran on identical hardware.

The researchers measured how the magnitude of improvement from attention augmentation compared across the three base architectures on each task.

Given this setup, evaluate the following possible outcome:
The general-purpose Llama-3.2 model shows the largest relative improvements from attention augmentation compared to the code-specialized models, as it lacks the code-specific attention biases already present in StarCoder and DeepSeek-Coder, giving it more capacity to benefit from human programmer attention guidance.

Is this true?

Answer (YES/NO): NO